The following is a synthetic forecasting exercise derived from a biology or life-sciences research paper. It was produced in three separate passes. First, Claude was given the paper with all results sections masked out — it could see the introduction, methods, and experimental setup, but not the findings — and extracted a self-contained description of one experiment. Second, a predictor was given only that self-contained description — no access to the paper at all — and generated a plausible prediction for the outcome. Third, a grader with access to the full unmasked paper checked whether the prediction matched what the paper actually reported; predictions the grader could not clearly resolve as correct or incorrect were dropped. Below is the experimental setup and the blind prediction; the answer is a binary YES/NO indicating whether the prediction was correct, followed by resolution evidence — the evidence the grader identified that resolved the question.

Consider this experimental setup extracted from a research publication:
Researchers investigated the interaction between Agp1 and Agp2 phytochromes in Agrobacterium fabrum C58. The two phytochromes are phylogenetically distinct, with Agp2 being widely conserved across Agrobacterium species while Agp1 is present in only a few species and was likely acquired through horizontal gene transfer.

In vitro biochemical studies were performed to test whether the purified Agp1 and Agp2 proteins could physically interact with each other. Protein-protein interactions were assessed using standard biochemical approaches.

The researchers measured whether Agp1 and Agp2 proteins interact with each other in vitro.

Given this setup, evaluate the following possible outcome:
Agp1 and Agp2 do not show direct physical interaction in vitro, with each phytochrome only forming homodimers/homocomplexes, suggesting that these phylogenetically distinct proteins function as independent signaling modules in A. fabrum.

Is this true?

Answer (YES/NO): NO